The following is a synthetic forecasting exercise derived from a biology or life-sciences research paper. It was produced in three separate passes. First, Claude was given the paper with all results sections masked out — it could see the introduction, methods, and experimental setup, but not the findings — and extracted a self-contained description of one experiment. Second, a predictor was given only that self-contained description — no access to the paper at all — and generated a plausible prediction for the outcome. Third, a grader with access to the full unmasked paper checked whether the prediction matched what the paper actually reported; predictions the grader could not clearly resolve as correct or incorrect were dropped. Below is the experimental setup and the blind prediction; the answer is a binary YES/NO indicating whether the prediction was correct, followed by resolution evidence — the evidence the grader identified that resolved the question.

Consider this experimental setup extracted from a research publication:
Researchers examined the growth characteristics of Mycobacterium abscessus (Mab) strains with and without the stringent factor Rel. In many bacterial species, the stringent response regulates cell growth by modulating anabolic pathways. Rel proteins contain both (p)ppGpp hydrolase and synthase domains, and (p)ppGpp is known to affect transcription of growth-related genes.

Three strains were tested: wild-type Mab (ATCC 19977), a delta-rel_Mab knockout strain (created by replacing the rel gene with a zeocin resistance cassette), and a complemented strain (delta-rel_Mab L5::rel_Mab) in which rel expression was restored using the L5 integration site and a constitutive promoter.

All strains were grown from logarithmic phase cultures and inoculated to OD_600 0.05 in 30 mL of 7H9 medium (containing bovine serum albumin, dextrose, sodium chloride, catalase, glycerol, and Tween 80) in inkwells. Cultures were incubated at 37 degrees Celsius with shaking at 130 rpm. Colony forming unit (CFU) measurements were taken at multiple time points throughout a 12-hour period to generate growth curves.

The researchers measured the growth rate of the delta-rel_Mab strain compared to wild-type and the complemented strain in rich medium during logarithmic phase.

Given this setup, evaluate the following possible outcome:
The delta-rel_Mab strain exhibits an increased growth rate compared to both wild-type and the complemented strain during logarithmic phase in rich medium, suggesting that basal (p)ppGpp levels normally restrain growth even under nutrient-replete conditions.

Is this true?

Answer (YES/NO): NO